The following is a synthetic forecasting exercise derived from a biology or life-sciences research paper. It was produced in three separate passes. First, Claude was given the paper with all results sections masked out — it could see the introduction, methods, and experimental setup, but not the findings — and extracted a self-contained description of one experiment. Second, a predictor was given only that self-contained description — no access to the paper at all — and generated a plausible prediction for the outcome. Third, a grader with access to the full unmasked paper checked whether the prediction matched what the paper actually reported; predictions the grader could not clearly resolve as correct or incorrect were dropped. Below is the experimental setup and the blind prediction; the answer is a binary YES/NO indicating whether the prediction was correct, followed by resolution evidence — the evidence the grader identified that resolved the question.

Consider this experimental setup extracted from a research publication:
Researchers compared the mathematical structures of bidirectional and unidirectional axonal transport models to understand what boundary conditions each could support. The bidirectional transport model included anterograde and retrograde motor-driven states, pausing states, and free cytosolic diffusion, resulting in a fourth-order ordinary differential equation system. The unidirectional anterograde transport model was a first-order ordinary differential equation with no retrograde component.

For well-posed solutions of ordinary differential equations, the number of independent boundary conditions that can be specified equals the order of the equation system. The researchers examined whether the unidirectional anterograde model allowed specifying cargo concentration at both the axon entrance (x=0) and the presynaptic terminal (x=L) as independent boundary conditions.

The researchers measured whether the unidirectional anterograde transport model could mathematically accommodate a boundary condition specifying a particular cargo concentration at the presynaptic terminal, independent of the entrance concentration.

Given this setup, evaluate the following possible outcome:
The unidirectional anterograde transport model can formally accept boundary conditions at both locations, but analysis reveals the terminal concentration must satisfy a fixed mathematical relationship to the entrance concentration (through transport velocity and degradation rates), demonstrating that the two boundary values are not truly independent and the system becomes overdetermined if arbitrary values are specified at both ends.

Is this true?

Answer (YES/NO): NO